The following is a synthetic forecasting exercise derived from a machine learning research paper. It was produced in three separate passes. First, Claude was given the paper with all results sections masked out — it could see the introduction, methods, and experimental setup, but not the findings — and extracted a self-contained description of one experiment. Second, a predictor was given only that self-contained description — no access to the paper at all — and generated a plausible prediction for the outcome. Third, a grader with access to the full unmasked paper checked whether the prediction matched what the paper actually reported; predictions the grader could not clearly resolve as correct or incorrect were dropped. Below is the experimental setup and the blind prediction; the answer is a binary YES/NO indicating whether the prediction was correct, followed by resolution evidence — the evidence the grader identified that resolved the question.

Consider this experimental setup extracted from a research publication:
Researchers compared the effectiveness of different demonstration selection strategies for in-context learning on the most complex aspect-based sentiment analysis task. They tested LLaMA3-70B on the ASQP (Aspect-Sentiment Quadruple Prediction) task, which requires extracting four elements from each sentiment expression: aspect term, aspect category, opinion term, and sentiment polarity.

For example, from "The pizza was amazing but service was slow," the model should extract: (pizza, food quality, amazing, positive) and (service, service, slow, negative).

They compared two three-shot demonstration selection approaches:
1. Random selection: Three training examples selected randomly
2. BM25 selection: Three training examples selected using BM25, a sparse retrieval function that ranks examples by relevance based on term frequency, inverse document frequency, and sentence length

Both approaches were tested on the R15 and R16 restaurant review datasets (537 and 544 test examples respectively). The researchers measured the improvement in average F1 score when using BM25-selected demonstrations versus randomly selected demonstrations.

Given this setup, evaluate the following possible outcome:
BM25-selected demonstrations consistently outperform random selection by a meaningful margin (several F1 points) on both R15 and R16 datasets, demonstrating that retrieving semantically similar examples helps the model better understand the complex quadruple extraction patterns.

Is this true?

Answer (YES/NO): NO